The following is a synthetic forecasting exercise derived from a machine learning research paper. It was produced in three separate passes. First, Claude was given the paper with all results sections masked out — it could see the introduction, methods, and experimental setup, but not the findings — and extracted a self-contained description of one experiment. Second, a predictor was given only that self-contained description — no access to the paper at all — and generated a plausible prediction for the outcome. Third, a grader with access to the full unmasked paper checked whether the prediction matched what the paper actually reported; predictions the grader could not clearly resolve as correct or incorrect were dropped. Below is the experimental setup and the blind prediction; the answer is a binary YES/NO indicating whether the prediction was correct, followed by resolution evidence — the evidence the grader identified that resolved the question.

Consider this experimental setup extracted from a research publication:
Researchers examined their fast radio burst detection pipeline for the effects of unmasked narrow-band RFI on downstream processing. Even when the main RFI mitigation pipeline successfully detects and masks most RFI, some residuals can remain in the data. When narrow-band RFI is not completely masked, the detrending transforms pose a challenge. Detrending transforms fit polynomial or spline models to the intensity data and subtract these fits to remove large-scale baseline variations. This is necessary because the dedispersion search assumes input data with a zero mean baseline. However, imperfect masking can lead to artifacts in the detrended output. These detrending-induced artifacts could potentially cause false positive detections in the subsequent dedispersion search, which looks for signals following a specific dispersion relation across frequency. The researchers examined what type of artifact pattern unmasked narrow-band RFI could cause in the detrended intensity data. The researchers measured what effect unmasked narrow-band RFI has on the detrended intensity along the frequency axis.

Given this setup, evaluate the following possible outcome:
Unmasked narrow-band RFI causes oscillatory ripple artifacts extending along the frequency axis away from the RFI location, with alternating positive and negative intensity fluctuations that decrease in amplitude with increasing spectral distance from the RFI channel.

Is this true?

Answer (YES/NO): NO